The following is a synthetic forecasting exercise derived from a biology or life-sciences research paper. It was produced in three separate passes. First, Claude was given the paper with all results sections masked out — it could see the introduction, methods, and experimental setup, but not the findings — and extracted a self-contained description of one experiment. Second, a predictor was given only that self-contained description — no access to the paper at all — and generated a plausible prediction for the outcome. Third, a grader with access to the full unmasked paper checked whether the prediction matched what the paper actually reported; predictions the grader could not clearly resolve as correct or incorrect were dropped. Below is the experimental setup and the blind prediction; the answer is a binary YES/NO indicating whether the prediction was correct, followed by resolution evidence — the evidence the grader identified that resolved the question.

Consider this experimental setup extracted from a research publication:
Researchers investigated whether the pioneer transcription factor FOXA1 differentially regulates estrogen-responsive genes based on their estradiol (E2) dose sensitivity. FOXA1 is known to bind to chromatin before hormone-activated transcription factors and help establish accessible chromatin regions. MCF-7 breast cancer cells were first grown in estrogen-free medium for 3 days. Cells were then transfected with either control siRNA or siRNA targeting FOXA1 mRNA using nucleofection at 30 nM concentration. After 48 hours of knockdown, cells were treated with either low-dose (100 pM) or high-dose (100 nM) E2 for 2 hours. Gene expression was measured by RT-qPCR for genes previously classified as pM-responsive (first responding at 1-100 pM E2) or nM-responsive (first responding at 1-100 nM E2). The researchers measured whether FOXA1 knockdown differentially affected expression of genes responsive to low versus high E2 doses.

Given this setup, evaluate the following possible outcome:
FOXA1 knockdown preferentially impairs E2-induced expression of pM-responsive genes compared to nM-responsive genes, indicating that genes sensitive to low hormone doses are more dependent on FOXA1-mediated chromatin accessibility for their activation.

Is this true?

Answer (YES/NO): YES